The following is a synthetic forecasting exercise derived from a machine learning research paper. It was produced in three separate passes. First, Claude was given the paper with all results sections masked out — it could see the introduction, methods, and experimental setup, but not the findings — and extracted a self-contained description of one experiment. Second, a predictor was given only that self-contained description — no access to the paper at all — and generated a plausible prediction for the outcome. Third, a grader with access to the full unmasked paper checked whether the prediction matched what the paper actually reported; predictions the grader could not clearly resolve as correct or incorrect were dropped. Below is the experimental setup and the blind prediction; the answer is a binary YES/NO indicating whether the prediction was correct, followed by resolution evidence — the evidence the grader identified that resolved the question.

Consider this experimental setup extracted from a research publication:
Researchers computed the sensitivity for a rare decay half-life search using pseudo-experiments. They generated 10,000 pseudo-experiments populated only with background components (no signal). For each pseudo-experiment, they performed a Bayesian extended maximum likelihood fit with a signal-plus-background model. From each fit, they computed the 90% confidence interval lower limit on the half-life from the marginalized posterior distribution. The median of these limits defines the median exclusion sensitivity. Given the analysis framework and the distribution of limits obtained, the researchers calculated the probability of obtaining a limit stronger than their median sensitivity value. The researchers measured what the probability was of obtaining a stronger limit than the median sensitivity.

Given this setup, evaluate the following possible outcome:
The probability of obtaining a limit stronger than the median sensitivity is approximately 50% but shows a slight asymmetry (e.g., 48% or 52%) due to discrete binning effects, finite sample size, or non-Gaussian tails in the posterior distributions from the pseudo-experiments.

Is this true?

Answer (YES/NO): NO